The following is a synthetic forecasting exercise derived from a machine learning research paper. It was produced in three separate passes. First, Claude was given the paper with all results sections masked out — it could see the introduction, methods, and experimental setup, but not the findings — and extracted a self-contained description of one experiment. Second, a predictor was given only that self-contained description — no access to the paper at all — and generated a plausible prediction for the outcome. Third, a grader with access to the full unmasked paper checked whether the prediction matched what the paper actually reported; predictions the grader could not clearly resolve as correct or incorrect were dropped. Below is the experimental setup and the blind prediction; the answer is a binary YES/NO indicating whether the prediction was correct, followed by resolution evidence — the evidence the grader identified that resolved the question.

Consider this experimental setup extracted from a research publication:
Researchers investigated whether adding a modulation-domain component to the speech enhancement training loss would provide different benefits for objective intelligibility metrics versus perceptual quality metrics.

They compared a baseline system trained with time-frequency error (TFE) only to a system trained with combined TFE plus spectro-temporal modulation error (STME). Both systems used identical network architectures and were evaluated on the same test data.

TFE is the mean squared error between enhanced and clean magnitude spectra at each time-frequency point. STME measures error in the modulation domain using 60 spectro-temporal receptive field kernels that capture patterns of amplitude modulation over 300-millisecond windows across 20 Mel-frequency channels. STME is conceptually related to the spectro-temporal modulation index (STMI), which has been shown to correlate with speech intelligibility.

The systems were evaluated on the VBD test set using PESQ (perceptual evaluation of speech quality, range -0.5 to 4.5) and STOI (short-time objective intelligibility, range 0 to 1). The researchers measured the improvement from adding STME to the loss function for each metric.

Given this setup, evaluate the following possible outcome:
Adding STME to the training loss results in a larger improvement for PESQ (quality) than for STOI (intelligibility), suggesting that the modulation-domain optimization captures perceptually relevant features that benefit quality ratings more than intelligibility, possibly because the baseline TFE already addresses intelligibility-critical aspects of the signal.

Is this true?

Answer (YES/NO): YES